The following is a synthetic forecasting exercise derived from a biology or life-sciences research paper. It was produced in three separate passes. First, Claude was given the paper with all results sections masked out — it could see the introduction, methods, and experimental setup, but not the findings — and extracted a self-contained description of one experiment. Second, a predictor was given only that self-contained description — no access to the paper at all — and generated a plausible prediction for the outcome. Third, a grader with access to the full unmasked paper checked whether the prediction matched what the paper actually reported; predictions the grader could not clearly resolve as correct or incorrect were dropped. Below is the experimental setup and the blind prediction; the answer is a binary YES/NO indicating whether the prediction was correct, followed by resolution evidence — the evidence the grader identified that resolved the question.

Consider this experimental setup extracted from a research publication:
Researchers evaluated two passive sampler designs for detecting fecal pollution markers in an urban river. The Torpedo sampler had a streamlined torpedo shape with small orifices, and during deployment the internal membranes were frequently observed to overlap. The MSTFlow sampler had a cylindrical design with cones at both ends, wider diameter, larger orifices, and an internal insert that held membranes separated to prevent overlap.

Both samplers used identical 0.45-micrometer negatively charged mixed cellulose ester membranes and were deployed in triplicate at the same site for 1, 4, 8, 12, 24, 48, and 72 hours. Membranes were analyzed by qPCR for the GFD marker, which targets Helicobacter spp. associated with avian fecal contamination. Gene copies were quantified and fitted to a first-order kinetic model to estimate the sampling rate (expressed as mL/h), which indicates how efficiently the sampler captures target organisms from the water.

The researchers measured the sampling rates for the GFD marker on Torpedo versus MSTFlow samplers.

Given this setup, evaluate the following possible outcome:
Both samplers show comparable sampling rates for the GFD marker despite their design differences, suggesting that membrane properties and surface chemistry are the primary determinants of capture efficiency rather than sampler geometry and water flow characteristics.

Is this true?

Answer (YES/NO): NO